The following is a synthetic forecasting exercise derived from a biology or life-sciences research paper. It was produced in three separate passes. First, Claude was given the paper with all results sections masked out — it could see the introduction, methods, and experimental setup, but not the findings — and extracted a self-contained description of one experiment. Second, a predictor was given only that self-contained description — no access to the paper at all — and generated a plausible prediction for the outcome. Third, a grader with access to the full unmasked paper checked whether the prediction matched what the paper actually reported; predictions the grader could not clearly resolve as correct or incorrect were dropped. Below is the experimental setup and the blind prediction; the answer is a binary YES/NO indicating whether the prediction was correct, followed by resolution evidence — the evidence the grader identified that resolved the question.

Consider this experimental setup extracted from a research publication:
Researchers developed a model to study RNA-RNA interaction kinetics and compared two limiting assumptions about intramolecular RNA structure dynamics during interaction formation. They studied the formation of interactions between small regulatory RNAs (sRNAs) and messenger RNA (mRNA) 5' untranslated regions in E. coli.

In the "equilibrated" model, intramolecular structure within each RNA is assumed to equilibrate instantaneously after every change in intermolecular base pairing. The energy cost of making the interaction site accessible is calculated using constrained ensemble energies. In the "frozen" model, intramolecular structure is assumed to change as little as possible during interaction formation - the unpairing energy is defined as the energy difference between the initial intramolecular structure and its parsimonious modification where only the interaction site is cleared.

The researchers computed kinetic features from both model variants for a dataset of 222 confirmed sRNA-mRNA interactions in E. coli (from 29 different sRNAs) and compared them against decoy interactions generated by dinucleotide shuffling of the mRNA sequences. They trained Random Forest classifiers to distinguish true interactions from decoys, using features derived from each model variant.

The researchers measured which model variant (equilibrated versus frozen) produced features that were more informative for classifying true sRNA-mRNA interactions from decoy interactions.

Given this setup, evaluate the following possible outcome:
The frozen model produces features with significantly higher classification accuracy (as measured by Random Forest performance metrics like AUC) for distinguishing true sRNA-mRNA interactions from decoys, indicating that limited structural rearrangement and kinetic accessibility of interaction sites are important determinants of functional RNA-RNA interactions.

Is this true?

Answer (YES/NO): NO